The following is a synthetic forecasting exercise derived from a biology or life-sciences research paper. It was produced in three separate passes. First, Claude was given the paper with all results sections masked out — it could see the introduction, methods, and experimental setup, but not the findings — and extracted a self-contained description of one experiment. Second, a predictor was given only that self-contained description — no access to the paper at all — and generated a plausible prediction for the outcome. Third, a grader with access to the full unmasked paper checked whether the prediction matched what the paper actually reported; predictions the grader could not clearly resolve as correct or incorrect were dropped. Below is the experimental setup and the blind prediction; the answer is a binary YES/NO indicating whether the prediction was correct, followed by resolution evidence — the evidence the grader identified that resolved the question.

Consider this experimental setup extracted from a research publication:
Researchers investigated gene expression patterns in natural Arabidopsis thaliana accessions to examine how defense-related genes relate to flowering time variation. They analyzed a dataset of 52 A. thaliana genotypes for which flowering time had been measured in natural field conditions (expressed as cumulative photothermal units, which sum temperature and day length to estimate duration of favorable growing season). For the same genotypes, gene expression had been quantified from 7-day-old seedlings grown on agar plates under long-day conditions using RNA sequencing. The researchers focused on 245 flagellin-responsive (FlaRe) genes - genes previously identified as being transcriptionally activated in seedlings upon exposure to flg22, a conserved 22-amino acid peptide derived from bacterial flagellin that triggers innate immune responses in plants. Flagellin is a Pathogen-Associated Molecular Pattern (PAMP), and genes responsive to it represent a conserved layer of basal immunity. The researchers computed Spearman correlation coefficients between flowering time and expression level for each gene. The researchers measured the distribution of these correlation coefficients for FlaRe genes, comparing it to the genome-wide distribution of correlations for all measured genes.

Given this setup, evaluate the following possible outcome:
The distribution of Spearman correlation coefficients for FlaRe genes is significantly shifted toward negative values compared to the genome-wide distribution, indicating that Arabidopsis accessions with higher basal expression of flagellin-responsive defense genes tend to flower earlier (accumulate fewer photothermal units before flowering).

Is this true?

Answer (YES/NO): NO